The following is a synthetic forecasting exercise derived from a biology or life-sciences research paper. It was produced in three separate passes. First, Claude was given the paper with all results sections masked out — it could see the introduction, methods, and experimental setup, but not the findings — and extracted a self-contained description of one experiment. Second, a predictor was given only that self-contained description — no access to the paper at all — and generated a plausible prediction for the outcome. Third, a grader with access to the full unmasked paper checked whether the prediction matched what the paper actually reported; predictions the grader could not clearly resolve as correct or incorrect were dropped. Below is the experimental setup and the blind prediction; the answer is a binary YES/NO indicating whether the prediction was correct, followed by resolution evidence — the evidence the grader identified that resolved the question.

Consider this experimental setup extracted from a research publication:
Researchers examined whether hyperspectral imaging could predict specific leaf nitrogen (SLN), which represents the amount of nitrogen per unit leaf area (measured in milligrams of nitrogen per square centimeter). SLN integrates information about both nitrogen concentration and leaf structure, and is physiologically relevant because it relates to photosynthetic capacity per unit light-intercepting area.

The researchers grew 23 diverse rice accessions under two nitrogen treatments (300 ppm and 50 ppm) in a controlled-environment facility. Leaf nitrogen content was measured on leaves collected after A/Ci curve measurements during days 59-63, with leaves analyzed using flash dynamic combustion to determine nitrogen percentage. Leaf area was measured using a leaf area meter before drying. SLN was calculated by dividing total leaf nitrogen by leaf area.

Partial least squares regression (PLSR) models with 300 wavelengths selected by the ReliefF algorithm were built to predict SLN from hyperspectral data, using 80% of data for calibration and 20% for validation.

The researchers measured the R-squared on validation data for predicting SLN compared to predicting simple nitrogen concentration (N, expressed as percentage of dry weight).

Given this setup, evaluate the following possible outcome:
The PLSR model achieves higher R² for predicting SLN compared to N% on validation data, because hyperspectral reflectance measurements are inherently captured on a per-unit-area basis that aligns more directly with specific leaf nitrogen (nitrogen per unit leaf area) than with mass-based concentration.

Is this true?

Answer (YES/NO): NO